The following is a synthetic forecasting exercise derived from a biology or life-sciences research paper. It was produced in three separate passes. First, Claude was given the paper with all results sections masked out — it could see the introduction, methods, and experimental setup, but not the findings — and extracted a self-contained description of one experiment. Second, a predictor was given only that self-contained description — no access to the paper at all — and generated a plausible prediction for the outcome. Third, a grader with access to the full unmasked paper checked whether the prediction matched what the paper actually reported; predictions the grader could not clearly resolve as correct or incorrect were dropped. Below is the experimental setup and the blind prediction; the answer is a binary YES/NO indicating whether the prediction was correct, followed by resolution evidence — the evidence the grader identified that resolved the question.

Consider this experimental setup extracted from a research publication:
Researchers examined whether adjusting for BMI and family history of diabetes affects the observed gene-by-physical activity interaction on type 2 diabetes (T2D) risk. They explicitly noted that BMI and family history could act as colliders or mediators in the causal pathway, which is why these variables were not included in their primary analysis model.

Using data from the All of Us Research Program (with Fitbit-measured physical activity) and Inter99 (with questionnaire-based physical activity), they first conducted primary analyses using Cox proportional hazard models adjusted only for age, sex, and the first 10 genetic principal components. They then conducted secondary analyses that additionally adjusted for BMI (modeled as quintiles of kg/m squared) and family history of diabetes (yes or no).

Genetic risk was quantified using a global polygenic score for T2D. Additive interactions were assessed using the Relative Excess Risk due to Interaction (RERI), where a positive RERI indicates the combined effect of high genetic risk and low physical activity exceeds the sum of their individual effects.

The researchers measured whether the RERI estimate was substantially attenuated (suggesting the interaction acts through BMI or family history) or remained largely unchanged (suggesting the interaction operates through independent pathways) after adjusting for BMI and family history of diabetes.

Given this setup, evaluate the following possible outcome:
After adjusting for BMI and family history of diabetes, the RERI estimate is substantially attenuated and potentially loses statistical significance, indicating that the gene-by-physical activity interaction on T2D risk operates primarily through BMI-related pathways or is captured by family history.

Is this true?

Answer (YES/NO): NO